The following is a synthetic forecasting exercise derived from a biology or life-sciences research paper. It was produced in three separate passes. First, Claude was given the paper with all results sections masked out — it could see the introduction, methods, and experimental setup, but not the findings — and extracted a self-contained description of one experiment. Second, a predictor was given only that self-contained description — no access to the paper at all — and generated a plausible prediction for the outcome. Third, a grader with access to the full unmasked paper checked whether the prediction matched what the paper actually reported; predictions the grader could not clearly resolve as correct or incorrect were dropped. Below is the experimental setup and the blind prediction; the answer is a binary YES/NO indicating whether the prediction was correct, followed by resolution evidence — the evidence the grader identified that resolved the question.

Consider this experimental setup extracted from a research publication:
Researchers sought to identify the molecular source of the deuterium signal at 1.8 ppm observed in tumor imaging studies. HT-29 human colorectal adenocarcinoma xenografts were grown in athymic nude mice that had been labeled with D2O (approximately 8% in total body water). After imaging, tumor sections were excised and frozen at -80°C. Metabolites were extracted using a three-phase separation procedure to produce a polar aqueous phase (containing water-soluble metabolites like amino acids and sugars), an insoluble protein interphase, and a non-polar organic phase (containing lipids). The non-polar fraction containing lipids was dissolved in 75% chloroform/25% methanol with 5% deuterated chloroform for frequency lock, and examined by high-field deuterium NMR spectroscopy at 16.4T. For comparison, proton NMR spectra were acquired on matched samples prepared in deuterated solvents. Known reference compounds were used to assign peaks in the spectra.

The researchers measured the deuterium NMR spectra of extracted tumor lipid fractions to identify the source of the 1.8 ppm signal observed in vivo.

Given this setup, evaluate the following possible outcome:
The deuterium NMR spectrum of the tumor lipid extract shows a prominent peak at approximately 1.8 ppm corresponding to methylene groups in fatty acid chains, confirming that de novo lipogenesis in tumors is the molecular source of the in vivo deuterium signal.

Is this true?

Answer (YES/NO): NO